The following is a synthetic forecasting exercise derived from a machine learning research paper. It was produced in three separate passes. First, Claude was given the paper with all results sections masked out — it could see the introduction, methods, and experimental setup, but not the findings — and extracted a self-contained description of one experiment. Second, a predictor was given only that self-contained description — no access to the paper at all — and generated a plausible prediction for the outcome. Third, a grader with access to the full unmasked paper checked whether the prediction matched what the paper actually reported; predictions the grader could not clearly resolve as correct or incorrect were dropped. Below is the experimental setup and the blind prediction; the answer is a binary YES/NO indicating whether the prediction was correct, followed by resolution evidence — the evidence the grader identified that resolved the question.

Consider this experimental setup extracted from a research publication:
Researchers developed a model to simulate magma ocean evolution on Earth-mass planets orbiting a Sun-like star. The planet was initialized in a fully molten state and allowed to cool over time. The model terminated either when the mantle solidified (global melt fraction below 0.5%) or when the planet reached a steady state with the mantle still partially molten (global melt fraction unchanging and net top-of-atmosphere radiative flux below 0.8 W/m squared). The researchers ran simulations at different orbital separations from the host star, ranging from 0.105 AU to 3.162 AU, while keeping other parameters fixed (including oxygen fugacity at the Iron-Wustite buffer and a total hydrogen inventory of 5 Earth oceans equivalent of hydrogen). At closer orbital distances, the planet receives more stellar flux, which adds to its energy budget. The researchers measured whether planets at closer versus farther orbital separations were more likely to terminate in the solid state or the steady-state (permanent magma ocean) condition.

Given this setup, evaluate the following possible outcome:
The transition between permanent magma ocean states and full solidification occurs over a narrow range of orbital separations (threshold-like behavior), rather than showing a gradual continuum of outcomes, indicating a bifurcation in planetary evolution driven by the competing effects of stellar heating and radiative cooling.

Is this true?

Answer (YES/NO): NO